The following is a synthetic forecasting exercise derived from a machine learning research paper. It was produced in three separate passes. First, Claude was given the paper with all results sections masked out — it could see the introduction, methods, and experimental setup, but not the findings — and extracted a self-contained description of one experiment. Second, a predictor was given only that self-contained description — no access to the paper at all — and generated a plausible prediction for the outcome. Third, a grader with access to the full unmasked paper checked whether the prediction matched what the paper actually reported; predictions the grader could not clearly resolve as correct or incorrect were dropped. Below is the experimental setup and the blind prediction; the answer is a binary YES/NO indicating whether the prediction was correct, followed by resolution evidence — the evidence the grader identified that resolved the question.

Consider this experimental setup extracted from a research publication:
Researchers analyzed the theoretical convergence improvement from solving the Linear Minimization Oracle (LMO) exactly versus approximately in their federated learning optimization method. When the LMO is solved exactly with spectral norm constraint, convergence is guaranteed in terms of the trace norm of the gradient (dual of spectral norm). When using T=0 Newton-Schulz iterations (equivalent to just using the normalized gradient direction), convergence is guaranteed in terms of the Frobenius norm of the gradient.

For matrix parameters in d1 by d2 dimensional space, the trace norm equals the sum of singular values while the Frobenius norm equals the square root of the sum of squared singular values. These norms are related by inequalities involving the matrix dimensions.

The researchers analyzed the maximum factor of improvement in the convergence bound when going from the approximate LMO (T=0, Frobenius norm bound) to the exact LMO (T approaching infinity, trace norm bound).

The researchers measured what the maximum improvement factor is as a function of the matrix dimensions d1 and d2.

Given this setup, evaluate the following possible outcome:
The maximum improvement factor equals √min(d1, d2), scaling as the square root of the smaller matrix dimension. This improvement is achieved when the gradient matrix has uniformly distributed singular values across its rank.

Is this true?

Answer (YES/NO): YES